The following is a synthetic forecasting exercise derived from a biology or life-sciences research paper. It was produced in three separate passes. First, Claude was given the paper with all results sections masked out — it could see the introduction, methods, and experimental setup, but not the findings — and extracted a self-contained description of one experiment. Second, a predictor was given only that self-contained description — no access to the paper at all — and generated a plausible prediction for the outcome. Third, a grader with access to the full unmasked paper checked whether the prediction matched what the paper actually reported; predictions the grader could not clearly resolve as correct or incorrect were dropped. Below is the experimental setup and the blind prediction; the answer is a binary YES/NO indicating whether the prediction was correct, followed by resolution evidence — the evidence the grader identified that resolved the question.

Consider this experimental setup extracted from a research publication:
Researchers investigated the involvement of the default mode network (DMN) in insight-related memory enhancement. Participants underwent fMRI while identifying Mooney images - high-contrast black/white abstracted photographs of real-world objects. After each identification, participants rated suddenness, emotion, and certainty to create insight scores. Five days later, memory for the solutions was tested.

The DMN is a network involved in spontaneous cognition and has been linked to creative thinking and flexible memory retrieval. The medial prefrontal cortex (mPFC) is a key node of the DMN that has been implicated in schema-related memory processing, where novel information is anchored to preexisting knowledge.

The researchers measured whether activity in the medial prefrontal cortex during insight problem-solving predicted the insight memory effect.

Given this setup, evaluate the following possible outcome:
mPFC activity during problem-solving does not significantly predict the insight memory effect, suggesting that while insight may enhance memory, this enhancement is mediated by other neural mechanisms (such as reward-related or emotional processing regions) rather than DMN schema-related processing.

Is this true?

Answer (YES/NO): NO